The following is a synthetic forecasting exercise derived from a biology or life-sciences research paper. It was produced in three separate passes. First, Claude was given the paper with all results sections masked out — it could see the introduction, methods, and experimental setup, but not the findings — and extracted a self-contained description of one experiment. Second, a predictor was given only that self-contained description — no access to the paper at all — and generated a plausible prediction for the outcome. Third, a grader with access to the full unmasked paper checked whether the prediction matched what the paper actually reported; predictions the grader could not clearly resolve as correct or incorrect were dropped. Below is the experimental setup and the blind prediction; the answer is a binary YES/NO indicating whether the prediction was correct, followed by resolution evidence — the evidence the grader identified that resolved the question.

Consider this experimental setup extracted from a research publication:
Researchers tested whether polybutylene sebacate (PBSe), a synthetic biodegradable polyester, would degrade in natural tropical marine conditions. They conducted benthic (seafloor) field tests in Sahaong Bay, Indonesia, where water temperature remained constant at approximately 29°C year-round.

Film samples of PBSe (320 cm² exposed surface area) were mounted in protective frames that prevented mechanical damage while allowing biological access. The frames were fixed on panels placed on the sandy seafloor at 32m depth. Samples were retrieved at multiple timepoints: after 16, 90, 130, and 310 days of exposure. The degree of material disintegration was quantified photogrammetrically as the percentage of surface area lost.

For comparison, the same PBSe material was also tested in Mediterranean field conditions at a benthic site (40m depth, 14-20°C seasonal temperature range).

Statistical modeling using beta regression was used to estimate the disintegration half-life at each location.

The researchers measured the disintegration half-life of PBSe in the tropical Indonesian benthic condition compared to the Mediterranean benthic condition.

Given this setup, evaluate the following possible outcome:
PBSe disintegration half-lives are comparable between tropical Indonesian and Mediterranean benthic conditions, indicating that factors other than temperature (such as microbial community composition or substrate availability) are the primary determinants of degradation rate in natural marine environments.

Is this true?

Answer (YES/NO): NO